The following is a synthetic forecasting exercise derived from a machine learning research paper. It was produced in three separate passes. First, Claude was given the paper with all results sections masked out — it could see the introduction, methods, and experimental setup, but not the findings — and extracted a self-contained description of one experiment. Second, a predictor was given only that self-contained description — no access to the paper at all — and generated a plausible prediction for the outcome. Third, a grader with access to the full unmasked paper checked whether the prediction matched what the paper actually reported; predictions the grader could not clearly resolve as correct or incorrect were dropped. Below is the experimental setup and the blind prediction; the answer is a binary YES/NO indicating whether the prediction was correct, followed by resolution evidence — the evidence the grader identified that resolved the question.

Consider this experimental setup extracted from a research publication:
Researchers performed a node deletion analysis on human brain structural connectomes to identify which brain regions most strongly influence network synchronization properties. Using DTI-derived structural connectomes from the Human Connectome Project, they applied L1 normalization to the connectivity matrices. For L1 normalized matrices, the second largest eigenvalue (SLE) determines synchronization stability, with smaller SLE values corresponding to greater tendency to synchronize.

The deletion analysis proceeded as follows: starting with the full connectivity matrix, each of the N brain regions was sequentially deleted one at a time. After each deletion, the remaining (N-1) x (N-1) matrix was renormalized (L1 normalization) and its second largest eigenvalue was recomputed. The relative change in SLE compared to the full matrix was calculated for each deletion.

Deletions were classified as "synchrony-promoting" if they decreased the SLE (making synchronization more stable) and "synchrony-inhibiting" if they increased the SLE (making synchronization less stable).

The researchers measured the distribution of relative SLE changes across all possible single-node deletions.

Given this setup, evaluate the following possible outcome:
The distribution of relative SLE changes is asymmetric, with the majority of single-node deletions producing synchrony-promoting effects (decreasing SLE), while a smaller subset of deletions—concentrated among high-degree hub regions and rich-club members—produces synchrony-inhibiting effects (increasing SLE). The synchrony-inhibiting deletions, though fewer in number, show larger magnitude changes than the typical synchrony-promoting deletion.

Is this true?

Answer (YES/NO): NO